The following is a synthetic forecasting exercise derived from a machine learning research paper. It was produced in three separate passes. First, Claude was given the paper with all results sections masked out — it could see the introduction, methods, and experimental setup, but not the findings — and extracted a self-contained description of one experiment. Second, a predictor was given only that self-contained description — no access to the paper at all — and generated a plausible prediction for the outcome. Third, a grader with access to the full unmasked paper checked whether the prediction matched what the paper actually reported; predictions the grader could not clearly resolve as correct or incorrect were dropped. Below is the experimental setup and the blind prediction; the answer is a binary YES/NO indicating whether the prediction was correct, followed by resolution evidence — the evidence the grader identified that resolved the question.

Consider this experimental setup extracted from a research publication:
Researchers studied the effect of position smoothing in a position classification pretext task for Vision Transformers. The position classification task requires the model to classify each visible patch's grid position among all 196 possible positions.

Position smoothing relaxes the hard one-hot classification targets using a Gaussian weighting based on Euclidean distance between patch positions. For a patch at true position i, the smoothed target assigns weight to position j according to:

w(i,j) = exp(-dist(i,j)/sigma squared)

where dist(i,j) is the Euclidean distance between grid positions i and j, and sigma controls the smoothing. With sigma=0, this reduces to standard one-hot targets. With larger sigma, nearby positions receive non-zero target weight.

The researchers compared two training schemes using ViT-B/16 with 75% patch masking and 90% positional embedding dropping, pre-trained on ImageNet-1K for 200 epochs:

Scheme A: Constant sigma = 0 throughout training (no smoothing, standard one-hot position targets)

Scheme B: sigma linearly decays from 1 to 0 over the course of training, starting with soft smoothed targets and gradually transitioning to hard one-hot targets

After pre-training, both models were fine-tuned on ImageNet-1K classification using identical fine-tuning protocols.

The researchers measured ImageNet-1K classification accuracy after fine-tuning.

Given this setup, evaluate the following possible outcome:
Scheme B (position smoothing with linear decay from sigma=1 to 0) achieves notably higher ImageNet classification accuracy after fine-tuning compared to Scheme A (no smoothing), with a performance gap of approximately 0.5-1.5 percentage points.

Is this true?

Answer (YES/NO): NO